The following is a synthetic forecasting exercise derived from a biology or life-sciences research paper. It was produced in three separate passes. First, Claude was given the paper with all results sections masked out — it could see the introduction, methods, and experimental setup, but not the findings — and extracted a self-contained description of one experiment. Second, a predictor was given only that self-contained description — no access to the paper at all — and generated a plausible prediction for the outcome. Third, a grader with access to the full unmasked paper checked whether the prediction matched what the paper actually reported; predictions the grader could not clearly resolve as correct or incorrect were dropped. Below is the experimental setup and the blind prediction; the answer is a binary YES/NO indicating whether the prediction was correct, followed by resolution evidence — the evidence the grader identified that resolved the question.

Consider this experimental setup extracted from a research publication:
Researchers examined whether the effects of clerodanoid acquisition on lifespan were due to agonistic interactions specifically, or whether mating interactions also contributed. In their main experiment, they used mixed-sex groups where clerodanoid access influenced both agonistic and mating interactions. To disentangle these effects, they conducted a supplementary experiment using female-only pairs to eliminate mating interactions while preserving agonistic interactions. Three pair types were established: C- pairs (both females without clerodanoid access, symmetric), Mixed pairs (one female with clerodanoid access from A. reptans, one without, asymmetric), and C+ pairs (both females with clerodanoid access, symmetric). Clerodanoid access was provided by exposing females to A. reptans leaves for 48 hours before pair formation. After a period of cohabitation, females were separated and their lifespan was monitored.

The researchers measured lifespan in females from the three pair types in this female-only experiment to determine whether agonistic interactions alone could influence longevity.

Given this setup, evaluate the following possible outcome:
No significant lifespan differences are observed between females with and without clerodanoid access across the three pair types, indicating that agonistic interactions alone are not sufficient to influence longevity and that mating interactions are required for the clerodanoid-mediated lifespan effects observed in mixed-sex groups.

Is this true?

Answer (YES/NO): NO